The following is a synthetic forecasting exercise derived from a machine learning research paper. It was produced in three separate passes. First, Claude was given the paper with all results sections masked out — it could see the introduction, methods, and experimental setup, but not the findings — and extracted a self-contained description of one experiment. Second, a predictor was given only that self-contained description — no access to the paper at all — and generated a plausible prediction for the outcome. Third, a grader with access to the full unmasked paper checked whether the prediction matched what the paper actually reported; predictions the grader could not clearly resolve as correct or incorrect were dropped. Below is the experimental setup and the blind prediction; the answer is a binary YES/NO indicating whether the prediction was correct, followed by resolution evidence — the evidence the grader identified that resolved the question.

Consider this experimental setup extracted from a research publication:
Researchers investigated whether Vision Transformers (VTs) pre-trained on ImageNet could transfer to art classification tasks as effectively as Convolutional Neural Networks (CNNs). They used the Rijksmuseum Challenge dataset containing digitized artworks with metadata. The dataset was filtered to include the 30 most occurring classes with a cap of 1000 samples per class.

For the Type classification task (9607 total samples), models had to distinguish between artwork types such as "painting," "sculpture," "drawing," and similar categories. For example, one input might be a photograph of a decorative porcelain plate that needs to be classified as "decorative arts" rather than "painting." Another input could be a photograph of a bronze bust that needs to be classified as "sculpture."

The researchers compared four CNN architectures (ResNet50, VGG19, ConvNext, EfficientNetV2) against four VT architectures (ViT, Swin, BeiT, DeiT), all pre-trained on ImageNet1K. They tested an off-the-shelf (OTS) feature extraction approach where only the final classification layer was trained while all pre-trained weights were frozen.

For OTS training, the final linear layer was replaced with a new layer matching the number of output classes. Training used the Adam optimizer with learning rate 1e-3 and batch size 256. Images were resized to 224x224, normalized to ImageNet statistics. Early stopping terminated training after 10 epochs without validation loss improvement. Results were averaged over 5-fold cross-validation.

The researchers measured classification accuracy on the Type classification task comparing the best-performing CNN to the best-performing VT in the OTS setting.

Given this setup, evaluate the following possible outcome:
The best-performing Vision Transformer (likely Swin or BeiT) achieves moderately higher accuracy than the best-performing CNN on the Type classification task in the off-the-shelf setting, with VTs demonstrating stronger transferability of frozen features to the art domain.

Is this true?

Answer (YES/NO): NO